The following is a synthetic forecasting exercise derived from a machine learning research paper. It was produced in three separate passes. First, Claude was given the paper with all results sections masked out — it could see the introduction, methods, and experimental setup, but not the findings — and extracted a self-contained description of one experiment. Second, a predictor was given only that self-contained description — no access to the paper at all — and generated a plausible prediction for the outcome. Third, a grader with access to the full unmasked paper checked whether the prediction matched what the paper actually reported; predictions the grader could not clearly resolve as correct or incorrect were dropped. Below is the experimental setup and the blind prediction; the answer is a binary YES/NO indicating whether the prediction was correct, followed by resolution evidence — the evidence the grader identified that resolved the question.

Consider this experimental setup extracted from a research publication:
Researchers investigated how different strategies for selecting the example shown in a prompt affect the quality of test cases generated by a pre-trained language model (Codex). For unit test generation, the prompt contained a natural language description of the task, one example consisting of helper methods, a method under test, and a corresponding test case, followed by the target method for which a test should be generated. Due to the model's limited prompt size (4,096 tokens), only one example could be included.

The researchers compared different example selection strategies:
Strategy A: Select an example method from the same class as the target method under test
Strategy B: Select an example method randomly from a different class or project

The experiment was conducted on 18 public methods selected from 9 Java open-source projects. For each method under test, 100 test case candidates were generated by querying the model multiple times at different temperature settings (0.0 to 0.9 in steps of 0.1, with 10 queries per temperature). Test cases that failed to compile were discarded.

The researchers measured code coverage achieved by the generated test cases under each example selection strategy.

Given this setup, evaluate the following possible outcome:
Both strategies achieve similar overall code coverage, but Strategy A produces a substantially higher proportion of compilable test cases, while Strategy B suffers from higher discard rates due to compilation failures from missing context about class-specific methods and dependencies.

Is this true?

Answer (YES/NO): NO